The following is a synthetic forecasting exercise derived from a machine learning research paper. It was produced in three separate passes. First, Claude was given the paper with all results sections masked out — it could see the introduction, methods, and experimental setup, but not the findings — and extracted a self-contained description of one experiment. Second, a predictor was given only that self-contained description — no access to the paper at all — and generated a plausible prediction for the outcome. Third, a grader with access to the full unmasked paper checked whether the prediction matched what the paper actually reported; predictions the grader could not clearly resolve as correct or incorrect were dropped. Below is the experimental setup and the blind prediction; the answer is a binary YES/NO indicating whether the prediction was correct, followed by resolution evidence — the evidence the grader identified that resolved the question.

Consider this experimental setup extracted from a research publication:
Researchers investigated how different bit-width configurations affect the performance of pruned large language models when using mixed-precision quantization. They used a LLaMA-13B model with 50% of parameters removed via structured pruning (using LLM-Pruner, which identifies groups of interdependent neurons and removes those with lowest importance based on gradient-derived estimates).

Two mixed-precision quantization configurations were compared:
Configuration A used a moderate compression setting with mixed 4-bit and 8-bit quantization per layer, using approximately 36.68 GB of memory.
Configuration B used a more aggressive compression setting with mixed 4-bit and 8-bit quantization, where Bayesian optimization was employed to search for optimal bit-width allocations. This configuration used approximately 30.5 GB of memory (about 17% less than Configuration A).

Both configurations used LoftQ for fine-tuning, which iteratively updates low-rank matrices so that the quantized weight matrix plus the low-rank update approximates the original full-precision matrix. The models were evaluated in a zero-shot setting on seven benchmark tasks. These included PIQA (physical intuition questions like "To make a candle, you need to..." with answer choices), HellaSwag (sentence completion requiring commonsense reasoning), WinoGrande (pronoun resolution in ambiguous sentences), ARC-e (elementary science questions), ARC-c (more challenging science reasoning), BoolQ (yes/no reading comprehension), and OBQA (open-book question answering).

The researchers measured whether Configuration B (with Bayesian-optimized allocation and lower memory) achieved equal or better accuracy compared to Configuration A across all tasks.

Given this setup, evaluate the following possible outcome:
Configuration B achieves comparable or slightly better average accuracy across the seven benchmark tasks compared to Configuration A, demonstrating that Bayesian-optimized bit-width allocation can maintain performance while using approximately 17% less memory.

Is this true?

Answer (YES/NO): YES